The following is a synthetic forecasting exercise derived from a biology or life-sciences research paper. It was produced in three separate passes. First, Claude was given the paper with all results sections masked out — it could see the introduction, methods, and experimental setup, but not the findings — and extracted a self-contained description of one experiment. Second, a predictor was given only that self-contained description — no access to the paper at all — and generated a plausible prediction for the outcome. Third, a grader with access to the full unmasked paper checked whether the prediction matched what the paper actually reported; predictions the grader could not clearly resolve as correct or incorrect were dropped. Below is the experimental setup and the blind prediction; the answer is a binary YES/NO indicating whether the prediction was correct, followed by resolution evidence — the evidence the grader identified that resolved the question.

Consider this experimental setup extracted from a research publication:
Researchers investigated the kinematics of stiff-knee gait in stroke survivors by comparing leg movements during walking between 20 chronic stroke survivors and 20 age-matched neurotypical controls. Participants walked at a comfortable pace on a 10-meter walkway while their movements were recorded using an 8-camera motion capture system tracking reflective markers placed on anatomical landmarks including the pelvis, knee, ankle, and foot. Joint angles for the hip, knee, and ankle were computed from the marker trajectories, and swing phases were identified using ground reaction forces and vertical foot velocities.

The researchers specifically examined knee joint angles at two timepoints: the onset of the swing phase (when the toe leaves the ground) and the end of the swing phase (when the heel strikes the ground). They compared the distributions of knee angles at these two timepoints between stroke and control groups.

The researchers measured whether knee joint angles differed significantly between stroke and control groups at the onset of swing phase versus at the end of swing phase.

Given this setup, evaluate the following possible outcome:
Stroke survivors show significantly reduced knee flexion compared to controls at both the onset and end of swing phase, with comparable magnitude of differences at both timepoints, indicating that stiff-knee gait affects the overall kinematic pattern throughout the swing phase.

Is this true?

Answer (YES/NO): NO